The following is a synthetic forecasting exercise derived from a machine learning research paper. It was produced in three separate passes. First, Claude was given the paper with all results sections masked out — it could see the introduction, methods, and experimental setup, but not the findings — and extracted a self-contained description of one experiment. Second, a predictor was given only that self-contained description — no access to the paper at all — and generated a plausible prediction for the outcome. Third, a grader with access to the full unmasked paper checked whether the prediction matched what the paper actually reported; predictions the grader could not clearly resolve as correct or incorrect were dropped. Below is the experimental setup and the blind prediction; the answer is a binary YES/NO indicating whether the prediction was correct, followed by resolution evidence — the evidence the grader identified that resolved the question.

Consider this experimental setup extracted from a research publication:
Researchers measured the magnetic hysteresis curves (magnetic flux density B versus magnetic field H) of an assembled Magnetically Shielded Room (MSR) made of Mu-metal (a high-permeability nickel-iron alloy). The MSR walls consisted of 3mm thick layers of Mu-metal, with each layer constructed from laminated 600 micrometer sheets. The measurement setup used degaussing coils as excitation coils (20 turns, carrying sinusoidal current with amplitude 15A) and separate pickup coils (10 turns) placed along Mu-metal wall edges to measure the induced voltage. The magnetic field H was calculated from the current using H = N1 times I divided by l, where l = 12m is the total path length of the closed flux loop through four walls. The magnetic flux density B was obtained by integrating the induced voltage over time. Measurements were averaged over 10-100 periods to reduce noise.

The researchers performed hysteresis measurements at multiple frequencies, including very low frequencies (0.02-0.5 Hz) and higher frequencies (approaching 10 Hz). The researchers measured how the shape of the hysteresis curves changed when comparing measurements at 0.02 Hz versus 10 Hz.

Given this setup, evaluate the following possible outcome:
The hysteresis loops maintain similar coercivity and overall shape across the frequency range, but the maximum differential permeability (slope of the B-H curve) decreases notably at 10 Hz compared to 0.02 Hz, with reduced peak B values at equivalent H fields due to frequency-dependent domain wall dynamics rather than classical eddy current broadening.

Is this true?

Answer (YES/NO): NO